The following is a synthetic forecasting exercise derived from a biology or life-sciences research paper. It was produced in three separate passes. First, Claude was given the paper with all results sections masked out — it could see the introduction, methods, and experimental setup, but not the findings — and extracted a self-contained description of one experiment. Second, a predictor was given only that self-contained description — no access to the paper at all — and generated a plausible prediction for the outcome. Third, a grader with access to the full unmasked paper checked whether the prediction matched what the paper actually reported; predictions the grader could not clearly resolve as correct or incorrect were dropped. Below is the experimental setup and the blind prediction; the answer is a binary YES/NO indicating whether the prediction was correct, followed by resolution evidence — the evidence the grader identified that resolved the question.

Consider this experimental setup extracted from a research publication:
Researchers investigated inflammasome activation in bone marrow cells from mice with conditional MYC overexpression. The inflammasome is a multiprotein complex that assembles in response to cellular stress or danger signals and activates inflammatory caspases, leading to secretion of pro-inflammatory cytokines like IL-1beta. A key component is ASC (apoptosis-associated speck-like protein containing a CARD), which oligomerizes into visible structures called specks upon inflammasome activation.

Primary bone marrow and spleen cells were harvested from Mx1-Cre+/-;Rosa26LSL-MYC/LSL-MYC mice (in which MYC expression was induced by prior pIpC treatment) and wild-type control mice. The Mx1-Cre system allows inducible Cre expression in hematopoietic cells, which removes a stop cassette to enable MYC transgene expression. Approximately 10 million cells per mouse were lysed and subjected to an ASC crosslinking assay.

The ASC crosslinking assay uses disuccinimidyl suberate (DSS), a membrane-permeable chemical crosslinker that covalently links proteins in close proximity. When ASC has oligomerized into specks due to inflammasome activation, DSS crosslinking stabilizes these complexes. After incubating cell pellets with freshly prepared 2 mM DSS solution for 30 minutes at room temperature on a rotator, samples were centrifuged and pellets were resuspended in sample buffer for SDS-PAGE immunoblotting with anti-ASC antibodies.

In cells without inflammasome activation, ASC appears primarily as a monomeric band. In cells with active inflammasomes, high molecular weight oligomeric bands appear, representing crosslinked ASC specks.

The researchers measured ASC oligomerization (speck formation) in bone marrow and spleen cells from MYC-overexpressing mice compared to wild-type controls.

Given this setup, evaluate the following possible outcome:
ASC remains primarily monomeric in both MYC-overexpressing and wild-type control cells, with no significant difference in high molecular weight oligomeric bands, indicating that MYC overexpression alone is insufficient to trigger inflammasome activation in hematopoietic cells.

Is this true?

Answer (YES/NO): NO